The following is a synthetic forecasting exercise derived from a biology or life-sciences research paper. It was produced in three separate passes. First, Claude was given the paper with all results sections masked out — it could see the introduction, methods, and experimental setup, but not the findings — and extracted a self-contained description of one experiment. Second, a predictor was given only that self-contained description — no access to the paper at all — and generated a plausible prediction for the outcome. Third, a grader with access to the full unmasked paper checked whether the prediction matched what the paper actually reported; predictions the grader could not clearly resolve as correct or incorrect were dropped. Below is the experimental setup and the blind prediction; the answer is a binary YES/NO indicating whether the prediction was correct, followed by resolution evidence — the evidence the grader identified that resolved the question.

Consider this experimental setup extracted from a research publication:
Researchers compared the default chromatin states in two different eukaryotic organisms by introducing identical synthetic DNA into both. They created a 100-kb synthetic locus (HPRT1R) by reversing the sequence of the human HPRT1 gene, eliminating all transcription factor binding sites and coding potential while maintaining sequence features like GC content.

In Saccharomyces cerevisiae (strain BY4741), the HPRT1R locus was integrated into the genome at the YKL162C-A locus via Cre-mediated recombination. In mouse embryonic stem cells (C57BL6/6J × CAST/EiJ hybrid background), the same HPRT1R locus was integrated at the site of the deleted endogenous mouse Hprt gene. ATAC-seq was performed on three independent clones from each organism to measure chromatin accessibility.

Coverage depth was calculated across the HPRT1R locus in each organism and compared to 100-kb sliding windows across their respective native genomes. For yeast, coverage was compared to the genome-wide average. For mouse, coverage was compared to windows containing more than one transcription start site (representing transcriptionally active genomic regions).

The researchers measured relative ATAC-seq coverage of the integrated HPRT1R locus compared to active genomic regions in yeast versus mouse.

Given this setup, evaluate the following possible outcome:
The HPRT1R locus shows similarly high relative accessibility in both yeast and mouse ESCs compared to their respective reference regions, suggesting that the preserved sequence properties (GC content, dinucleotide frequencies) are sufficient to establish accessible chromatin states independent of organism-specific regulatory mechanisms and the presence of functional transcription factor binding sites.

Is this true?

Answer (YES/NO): NO